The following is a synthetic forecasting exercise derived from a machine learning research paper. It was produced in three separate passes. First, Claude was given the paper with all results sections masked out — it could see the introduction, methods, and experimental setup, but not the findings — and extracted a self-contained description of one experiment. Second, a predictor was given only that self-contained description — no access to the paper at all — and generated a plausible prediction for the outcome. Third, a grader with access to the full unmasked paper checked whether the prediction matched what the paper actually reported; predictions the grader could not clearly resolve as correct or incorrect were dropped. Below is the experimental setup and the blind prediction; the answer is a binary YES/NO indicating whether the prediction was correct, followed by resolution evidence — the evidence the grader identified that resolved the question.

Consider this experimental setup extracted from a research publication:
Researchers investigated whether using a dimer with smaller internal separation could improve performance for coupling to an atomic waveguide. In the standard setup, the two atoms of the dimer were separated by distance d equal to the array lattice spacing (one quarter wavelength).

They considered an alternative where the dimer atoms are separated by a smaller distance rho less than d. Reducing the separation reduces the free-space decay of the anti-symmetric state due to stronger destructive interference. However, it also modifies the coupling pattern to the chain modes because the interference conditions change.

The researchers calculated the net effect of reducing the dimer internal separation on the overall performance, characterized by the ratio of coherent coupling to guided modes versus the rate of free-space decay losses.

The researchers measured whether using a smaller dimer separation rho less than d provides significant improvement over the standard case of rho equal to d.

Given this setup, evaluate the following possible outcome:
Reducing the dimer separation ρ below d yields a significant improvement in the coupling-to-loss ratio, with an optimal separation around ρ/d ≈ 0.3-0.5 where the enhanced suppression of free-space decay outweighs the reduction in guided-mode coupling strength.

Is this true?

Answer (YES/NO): NO